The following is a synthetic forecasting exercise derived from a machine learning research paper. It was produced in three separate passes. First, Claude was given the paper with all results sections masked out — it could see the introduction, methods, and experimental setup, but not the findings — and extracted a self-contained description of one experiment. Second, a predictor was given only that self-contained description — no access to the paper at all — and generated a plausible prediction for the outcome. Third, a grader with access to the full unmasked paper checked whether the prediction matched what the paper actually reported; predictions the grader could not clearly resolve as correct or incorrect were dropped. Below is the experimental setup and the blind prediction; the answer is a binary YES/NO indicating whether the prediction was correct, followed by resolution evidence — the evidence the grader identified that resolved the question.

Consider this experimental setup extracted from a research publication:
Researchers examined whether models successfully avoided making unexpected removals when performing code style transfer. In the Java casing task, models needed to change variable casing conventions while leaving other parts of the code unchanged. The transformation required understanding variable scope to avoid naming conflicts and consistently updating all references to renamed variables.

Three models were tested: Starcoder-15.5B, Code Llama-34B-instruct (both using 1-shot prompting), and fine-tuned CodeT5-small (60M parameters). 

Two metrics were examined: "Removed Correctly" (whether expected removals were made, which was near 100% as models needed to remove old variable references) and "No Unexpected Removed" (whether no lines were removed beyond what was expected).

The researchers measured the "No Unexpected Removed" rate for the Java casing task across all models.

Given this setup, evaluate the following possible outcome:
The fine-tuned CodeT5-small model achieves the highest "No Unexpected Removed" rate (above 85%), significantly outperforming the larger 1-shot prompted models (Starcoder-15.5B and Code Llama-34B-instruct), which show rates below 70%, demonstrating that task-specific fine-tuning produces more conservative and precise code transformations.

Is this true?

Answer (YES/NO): NO